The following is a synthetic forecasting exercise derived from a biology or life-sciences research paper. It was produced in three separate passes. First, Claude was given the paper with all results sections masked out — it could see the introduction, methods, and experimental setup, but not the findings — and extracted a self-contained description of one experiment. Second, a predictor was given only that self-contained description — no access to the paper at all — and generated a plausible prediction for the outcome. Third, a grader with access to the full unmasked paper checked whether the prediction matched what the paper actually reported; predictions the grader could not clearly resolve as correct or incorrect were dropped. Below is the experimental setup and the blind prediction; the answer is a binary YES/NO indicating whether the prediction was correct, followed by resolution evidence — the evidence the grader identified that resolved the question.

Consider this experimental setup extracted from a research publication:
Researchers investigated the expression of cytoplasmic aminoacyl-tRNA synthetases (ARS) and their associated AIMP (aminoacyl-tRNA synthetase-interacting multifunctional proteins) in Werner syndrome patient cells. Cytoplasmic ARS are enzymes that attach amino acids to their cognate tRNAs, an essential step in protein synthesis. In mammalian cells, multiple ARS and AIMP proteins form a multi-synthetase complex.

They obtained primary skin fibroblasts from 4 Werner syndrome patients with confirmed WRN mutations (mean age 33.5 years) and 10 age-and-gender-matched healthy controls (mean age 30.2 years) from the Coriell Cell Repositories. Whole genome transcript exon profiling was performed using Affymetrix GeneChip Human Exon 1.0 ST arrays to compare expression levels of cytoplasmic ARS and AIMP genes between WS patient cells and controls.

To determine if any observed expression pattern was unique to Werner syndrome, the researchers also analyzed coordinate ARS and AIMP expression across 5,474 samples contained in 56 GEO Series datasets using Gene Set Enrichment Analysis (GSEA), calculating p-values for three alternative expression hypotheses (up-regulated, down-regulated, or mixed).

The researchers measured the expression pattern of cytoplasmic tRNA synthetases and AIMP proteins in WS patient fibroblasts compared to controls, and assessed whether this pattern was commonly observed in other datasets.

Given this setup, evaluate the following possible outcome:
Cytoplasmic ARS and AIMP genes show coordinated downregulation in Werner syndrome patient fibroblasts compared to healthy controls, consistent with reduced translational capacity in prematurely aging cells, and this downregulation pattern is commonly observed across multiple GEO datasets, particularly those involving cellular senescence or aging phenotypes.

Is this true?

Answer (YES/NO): NO